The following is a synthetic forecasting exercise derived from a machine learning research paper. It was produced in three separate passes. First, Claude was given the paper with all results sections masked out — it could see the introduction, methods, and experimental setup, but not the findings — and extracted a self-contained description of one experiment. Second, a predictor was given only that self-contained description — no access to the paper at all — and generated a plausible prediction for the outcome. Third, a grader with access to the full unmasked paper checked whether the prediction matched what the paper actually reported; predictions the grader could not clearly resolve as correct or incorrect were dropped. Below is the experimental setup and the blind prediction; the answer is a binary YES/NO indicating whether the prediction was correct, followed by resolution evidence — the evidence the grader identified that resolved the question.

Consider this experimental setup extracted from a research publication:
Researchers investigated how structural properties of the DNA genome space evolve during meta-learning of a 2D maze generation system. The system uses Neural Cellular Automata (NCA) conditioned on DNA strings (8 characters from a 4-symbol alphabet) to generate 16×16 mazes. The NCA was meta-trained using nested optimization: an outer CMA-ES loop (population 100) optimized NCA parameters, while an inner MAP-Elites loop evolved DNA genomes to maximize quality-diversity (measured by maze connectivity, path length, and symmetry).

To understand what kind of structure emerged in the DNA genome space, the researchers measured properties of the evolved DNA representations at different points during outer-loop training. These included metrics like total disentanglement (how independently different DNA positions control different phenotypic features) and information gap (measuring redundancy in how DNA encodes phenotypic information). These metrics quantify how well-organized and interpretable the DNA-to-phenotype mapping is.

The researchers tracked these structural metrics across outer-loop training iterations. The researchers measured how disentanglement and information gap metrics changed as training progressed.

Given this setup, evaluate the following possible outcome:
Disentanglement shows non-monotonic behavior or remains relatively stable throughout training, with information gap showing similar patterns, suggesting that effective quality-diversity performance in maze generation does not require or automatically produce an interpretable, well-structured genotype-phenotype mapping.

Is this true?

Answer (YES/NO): YES